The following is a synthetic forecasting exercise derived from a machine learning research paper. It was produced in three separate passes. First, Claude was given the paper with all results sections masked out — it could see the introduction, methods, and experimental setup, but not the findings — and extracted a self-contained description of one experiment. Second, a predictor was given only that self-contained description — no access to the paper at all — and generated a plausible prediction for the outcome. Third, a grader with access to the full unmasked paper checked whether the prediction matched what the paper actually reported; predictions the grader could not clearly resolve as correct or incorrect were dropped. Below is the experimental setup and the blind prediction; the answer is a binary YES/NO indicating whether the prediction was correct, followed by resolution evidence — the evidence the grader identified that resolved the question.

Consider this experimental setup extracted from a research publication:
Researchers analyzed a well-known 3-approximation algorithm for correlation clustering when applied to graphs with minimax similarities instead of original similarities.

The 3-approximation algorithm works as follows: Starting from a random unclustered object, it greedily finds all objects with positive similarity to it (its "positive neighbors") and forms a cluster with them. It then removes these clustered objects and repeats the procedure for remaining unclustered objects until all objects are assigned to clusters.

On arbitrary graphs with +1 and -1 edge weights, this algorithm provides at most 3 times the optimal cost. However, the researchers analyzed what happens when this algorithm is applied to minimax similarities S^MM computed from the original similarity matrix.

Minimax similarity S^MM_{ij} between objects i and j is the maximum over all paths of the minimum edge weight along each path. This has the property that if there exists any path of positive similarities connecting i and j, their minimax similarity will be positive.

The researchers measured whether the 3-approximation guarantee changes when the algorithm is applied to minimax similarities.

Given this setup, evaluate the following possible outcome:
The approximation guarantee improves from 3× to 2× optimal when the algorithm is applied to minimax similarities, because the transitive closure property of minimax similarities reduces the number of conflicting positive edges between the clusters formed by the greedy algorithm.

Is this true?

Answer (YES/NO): NO